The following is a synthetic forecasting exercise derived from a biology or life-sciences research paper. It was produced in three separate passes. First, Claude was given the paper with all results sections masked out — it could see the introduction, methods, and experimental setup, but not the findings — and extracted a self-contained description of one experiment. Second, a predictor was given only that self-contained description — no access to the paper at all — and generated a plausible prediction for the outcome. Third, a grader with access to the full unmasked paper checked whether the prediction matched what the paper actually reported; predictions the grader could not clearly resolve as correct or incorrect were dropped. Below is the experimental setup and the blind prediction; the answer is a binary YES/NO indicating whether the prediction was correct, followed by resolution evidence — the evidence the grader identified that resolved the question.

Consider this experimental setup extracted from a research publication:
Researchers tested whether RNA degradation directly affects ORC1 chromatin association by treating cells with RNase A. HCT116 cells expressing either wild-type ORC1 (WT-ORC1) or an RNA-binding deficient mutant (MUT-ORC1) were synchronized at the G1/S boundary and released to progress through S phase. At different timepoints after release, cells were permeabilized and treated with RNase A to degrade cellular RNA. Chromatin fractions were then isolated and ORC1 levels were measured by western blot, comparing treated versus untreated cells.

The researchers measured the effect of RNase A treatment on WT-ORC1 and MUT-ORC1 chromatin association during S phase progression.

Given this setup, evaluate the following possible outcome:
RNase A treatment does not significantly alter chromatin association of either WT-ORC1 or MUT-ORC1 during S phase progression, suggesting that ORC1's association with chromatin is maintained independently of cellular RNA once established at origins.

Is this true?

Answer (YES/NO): NO